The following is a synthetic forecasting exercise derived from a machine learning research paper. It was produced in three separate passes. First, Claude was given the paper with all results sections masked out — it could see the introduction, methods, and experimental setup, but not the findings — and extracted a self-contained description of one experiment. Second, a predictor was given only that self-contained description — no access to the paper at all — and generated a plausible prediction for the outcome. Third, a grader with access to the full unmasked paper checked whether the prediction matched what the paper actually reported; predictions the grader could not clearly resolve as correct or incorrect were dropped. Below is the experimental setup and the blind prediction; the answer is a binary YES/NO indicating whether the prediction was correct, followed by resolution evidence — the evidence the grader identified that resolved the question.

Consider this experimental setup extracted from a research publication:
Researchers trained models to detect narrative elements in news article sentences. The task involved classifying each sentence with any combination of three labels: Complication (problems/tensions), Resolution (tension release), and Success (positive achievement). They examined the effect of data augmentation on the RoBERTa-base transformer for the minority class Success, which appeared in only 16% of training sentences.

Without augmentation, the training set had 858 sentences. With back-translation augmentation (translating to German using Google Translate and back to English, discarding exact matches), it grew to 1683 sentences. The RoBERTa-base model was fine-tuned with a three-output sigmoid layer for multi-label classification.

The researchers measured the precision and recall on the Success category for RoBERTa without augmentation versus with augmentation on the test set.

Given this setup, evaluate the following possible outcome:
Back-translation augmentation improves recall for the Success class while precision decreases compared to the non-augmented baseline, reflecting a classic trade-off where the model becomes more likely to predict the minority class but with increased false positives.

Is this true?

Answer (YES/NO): NO